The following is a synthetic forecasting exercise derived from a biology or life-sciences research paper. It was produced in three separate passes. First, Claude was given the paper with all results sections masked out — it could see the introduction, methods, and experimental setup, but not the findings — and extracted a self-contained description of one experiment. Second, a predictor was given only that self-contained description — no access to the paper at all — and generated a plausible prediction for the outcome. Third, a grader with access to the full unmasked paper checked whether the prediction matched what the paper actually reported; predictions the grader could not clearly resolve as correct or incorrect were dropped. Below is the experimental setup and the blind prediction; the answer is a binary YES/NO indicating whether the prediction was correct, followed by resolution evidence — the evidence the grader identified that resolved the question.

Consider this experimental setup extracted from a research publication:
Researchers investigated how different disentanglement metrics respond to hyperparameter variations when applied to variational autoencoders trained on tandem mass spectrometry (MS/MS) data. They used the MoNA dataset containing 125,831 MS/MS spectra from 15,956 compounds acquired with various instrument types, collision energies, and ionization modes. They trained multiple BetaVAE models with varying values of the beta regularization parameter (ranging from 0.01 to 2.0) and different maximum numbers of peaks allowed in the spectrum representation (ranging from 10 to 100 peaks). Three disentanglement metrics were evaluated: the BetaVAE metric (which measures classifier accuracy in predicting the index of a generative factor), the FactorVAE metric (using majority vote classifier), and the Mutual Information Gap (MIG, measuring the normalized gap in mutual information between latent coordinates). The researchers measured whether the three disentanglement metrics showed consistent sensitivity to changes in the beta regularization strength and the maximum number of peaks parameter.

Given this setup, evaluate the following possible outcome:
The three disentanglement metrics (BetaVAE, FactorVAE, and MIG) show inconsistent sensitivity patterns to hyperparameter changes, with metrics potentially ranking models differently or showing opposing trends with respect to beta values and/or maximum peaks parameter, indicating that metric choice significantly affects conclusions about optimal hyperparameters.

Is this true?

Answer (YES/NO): YES